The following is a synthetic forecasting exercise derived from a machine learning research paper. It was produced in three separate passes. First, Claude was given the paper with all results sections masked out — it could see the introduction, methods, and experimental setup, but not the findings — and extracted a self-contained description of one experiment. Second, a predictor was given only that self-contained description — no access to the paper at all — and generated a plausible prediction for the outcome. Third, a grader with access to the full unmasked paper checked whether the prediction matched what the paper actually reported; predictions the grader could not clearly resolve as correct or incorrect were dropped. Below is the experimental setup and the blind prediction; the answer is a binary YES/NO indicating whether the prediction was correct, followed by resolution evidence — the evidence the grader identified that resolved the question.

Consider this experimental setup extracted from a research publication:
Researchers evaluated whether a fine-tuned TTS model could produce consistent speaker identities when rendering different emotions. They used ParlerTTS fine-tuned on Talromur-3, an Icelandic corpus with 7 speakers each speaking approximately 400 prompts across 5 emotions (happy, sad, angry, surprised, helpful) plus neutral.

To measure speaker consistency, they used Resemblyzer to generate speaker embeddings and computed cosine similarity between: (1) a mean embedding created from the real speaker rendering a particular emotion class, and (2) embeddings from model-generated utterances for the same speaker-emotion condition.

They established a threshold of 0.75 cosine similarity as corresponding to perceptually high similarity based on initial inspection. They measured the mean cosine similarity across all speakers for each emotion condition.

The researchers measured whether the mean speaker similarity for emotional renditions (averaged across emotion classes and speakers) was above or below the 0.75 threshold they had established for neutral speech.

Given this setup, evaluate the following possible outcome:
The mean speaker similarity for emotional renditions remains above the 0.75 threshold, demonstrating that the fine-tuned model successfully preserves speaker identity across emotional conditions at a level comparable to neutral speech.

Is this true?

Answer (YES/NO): YES